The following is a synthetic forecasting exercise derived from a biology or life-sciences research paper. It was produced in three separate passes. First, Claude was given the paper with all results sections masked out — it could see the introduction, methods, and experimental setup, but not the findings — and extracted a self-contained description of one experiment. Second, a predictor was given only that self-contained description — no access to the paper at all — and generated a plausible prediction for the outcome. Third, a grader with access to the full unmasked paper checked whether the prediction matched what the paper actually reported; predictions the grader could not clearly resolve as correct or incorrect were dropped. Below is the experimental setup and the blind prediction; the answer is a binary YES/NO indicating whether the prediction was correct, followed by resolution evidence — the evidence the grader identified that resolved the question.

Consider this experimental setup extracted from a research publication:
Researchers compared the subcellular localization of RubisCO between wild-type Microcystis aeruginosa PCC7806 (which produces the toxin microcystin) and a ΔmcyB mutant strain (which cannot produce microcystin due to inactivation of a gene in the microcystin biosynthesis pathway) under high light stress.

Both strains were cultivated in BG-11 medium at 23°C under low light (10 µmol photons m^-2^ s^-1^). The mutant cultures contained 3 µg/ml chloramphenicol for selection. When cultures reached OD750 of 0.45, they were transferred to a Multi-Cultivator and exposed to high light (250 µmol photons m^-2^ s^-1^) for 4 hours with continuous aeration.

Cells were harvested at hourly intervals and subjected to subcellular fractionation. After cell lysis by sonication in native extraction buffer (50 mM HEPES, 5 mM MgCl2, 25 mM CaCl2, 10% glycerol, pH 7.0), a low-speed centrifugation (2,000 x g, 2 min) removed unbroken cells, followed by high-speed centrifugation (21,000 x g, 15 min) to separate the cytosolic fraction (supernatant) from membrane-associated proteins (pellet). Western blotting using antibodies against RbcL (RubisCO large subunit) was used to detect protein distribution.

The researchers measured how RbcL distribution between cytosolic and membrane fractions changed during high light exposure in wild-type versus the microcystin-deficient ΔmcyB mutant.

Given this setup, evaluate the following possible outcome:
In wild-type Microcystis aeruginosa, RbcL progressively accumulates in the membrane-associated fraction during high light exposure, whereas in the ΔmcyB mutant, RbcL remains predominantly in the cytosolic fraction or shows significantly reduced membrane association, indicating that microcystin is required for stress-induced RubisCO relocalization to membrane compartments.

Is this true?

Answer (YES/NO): YES